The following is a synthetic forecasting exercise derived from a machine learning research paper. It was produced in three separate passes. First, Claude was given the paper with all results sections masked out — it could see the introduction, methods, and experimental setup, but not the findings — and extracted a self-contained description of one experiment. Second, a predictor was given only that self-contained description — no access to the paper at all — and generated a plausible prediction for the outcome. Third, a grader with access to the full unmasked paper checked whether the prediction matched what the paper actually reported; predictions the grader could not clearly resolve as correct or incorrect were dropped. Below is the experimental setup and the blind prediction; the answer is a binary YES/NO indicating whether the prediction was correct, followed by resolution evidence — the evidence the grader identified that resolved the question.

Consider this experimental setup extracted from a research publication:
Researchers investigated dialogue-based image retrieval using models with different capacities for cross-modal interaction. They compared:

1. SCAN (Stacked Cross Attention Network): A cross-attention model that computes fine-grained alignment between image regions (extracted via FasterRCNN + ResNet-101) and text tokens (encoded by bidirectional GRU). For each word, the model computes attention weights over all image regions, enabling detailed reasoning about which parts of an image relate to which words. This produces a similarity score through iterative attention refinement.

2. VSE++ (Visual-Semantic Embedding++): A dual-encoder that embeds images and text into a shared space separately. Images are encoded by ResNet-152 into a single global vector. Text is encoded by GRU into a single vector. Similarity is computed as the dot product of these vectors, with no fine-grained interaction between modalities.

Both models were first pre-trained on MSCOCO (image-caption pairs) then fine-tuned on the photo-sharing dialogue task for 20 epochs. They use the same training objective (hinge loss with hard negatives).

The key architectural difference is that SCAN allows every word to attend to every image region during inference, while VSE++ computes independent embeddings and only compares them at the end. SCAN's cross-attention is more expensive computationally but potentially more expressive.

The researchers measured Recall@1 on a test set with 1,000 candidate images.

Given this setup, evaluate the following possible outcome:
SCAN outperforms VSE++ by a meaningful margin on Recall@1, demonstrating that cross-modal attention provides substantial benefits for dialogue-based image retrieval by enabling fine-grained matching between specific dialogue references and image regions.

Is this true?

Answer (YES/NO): NO